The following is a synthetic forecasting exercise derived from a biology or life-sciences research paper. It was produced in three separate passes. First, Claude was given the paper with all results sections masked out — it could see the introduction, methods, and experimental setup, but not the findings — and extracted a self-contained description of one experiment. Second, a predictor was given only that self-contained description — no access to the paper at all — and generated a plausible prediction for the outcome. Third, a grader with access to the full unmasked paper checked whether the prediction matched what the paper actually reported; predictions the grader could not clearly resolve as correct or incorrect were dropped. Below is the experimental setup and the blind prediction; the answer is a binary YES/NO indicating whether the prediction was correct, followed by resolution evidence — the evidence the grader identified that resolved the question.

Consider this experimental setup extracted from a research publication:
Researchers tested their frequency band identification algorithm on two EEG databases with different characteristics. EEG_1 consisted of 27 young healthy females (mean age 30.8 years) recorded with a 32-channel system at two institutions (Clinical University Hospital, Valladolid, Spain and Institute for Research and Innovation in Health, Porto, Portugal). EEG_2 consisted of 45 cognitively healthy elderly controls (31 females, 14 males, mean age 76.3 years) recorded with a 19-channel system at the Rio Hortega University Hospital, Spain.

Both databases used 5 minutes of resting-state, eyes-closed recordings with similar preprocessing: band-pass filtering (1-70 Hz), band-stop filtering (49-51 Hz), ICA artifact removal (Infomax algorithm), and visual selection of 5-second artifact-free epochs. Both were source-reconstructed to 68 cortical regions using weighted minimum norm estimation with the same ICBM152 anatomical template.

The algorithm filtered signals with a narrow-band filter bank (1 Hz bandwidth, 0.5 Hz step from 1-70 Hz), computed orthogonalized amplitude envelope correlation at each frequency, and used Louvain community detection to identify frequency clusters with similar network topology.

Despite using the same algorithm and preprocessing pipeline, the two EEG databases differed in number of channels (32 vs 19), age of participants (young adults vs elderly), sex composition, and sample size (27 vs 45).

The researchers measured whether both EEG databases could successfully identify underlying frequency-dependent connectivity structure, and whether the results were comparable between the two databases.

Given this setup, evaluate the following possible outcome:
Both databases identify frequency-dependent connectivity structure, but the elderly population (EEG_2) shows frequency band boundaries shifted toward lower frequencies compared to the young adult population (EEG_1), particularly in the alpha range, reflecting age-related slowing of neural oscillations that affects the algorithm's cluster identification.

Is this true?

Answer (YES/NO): NO